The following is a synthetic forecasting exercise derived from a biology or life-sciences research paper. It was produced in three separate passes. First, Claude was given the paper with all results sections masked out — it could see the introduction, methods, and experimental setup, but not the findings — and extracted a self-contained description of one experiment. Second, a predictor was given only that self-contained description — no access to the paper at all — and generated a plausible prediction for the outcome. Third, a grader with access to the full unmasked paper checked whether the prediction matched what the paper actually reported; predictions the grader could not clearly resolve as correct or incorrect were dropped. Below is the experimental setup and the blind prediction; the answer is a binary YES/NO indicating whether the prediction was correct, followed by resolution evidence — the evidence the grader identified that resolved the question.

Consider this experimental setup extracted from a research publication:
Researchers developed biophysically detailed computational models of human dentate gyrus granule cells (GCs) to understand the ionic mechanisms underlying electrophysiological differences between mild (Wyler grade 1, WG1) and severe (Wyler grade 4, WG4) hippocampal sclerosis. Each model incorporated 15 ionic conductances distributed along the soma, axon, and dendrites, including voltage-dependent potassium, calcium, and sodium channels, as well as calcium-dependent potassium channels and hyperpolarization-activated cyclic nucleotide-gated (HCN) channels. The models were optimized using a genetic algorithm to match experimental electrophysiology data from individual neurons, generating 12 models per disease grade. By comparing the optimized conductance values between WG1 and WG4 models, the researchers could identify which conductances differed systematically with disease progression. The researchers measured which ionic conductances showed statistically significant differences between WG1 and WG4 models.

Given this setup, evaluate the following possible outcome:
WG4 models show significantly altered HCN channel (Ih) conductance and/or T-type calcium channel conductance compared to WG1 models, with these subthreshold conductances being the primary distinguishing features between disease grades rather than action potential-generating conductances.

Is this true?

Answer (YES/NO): NO